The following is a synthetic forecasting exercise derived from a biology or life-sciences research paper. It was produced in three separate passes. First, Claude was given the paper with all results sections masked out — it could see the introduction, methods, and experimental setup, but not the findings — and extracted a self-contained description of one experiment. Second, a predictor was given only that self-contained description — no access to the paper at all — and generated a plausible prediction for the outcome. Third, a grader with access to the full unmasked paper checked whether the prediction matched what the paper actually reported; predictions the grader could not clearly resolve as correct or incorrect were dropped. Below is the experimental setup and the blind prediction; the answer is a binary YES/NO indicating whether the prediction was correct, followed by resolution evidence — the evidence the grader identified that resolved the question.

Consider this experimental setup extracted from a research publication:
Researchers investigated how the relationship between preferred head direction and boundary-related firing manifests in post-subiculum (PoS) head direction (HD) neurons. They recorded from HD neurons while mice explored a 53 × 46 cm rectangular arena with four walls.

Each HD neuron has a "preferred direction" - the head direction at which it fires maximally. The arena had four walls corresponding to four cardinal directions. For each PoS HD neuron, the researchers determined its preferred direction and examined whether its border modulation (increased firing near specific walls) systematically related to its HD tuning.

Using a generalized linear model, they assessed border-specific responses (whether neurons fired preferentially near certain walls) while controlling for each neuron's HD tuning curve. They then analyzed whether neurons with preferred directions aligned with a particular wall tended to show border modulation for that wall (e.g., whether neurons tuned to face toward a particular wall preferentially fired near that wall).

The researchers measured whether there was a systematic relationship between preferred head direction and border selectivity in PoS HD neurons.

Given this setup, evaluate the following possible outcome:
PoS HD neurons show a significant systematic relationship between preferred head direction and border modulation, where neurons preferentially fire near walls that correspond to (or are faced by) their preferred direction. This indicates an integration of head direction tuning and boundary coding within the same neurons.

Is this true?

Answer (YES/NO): NO